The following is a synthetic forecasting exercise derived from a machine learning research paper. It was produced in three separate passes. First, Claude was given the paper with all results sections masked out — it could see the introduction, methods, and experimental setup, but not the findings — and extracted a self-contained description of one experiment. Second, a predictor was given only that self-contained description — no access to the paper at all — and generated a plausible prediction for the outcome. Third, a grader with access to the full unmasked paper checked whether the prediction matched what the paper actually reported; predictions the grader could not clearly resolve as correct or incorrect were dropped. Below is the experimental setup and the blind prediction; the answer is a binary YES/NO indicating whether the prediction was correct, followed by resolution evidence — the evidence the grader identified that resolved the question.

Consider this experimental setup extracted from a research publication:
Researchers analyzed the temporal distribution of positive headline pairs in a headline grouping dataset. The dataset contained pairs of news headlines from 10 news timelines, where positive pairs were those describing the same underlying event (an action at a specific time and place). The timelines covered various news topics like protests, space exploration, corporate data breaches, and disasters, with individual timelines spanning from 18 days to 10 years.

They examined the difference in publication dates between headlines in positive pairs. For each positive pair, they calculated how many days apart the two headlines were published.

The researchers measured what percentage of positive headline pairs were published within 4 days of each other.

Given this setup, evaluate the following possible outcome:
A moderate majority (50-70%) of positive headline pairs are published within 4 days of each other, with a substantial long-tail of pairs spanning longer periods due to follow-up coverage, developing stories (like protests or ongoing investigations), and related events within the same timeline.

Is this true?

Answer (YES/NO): NO